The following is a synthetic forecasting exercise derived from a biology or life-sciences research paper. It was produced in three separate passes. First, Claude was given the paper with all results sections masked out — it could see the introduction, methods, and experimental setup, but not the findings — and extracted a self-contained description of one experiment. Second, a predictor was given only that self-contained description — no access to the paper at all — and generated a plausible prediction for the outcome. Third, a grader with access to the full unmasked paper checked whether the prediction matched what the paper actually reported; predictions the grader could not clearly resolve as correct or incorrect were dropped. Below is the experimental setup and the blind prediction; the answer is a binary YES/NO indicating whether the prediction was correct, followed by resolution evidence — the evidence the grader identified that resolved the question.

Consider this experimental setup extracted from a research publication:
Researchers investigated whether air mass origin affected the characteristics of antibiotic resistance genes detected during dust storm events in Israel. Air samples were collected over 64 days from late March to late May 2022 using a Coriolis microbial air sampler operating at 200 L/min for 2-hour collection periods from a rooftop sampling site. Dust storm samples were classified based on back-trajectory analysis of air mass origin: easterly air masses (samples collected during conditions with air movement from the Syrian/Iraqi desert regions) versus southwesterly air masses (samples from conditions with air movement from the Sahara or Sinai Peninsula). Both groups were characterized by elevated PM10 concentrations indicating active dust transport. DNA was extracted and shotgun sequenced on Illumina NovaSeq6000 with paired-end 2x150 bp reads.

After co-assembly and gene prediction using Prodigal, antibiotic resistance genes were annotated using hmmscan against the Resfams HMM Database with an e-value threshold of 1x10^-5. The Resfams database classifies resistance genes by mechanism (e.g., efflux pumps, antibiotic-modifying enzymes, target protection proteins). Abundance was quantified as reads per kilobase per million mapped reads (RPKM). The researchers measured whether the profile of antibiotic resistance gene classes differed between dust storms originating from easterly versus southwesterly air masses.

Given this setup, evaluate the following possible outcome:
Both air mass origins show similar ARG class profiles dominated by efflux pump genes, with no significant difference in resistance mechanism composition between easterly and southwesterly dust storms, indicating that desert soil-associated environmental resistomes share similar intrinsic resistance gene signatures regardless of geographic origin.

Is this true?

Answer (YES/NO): NO